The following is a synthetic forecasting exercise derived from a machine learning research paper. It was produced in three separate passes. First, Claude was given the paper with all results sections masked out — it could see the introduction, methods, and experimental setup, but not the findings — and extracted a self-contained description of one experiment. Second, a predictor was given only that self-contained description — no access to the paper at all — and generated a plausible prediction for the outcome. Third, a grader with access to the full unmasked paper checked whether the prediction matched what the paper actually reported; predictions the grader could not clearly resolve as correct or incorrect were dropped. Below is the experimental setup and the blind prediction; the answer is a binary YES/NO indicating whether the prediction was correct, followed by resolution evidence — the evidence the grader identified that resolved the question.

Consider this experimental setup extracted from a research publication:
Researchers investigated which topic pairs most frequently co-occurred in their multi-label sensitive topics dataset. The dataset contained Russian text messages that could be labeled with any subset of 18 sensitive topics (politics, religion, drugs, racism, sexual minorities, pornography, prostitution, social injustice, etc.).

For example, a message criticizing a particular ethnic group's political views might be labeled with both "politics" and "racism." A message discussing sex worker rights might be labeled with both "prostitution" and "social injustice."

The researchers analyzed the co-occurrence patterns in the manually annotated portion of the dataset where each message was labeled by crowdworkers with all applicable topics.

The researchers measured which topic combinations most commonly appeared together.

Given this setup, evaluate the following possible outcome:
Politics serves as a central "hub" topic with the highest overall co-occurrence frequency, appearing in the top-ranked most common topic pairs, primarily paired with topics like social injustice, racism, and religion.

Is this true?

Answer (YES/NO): NO